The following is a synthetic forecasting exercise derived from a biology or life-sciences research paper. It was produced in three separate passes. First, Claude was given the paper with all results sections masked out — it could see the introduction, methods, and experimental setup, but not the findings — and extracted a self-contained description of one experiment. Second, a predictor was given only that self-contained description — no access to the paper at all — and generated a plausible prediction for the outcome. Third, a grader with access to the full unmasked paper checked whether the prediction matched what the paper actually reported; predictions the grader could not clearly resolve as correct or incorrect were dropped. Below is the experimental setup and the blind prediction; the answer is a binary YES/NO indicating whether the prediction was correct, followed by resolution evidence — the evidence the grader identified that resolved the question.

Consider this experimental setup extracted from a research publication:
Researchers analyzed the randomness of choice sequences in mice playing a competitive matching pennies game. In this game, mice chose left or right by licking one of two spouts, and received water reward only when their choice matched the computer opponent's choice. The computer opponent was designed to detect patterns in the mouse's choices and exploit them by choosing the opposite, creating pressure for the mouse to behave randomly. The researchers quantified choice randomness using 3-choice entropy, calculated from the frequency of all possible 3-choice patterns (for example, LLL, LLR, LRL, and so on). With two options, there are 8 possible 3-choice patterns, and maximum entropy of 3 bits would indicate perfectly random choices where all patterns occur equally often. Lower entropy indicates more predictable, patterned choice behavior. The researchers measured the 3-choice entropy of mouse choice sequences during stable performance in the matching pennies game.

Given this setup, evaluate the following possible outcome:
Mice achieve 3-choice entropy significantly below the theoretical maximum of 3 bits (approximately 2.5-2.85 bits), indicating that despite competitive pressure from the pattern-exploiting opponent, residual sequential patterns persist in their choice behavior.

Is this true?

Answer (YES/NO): NO